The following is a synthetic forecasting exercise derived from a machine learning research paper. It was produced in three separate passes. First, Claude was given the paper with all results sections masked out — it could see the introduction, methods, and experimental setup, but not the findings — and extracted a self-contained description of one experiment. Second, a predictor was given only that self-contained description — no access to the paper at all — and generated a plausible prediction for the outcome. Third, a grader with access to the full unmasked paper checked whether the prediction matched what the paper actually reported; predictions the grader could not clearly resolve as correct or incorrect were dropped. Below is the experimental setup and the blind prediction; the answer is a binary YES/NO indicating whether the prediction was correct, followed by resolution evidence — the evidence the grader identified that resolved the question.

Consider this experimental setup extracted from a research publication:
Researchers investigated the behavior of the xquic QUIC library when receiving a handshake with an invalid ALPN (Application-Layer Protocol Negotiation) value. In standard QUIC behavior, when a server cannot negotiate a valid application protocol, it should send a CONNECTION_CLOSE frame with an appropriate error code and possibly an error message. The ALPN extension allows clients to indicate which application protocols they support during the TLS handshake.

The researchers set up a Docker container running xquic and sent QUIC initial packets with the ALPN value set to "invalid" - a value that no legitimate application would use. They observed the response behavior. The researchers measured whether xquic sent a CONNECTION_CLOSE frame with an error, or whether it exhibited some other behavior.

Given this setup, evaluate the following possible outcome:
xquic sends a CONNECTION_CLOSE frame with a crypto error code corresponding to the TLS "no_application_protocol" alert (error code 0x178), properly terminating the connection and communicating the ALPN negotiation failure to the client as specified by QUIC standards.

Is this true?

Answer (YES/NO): NO